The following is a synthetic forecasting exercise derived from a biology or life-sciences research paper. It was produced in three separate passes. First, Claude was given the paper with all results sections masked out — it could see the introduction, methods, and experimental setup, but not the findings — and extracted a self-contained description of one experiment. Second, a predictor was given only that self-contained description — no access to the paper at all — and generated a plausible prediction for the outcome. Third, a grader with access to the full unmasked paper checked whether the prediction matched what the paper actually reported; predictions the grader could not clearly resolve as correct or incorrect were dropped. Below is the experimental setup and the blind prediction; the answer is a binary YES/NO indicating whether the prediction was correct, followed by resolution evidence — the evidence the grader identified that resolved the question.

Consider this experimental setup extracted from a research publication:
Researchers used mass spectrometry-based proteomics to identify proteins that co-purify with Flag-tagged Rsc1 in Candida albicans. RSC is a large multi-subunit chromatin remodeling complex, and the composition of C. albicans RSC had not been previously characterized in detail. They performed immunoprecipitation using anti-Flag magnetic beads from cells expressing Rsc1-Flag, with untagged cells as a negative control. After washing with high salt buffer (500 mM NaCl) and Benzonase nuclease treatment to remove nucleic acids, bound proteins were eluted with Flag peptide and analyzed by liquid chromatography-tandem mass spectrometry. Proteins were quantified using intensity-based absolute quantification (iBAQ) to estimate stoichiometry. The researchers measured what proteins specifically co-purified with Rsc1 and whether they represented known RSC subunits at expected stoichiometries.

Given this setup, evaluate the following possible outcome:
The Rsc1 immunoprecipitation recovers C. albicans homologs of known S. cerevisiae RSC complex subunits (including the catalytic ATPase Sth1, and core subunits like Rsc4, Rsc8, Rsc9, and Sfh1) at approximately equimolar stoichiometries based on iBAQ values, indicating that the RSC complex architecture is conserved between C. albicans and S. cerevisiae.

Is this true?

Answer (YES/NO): NO